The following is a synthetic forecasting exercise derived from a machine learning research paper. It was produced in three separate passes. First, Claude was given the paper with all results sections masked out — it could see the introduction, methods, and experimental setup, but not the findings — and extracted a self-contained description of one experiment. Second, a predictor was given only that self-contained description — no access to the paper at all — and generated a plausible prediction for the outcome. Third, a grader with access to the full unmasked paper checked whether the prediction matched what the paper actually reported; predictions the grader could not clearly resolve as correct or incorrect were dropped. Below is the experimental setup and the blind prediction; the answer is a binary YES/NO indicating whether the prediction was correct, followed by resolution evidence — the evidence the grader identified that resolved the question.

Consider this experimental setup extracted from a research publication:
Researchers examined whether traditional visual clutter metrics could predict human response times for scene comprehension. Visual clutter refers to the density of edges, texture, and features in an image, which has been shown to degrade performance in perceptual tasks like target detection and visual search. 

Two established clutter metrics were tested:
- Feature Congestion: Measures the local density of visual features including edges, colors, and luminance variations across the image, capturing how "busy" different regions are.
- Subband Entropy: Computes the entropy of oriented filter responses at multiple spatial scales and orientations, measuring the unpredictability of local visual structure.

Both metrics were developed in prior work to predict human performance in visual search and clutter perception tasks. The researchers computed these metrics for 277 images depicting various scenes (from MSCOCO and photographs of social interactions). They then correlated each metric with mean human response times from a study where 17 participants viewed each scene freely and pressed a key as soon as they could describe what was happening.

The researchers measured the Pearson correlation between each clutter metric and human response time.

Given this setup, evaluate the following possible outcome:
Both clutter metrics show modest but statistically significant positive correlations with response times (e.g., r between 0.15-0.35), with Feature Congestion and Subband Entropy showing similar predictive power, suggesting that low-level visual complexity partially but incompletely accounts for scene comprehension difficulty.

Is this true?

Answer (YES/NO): NO